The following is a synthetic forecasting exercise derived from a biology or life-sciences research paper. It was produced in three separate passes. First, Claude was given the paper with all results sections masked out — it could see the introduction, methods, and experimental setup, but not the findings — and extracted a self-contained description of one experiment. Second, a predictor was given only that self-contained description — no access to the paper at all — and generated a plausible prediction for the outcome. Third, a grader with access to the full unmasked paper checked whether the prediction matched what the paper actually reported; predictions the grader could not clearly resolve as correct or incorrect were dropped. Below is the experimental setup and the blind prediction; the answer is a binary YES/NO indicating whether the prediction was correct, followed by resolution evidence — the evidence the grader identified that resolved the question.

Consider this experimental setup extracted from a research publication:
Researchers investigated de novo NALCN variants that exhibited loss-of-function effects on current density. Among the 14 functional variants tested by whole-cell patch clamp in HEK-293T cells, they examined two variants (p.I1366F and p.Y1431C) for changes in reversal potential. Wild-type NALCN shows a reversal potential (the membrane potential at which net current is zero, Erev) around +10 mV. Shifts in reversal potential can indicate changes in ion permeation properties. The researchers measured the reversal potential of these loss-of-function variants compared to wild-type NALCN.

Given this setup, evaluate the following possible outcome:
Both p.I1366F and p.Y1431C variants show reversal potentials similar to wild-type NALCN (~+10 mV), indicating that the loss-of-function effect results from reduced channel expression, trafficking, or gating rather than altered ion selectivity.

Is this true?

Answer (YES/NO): NO